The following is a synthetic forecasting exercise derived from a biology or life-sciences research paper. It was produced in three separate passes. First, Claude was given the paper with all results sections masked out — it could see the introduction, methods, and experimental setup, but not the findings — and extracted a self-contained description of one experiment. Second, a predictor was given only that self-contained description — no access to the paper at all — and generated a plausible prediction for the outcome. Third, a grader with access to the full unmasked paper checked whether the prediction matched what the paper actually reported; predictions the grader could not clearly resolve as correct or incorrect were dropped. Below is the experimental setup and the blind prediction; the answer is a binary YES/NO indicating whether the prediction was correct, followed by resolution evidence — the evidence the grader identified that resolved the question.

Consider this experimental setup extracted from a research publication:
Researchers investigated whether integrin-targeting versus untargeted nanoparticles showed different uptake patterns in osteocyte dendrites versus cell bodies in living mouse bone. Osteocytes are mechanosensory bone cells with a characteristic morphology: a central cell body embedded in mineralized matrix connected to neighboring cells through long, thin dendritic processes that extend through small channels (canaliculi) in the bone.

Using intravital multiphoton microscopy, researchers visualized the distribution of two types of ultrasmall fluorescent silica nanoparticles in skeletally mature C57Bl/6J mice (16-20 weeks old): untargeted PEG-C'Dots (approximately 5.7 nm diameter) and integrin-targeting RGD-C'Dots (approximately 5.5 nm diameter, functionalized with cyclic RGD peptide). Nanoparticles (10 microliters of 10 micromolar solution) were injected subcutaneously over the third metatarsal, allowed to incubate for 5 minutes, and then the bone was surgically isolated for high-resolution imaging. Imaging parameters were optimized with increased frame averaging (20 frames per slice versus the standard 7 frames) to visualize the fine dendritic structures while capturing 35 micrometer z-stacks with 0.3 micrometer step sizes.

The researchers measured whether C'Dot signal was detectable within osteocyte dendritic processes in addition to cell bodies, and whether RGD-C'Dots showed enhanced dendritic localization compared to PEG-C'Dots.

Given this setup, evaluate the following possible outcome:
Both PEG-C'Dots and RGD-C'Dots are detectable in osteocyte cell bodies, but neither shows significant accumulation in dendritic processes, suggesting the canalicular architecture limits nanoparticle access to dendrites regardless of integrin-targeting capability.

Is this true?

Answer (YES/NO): NO